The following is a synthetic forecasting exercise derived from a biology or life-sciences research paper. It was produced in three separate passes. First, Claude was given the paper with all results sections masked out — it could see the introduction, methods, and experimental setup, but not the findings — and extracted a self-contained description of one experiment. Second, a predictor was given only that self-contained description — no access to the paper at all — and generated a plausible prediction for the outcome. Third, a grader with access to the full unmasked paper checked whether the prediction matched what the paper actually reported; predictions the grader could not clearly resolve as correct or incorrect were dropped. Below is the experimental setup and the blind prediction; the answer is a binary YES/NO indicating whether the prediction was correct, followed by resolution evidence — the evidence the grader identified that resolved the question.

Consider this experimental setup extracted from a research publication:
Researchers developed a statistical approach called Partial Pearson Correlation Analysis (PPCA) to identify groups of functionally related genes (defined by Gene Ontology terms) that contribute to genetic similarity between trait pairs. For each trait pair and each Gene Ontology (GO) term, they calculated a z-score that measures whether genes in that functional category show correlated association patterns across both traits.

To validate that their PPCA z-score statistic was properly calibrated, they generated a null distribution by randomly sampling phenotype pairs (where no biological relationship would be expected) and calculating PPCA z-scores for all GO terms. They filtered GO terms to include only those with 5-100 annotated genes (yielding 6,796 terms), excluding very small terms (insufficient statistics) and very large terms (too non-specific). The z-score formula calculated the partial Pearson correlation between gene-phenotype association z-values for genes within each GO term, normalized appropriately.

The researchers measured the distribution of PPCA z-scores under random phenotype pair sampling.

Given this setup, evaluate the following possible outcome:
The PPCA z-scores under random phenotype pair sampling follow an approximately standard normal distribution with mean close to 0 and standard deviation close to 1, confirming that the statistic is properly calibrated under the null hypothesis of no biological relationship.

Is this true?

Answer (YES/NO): YES